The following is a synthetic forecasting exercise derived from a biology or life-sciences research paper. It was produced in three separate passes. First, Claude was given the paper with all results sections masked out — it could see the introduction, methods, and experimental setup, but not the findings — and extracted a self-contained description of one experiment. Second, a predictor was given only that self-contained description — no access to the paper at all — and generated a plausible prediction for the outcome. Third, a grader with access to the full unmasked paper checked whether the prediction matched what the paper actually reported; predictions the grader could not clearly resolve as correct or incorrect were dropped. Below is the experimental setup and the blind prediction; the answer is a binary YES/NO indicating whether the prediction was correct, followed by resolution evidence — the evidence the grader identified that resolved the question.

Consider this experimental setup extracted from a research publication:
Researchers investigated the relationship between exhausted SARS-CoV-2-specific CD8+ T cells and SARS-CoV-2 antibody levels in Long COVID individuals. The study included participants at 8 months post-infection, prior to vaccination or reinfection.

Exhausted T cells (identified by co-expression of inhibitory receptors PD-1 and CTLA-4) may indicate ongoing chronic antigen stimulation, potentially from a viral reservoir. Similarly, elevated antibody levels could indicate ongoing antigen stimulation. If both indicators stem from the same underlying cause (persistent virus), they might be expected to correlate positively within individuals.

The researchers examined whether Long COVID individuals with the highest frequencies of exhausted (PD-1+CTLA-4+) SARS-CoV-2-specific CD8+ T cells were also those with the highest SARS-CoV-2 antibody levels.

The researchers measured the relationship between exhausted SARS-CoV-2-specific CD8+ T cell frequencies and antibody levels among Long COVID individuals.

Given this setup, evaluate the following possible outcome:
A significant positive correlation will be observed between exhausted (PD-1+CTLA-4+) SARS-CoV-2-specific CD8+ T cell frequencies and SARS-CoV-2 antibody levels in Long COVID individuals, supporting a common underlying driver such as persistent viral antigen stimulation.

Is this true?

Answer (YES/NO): NO